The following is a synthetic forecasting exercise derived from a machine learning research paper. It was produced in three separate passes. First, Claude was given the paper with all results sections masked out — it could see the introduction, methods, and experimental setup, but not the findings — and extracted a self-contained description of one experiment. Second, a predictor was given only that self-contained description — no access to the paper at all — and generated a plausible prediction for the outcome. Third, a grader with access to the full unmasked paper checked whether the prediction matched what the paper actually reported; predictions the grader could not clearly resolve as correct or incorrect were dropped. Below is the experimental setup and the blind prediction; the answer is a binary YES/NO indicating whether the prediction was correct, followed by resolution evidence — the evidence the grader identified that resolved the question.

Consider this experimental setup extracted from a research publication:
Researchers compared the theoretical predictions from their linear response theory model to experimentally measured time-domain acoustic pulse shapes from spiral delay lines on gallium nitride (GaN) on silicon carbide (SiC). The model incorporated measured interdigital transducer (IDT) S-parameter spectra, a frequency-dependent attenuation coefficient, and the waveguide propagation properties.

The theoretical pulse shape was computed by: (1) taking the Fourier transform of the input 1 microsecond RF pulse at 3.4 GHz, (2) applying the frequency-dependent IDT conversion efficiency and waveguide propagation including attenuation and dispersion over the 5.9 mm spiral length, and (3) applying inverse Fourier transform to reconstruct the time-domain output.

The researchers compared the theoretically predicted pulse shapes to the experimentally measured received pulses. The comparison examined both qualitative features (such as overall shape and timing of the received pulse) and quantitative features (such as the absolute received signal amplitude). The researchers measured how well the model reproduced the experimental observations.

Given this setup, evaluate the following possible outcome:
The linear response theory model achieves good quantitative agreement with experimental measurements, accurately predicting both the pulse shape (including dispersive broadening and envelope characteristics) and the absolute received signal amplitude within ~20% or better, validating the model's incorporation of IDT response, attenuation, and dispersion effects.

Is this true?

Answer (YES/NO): NO